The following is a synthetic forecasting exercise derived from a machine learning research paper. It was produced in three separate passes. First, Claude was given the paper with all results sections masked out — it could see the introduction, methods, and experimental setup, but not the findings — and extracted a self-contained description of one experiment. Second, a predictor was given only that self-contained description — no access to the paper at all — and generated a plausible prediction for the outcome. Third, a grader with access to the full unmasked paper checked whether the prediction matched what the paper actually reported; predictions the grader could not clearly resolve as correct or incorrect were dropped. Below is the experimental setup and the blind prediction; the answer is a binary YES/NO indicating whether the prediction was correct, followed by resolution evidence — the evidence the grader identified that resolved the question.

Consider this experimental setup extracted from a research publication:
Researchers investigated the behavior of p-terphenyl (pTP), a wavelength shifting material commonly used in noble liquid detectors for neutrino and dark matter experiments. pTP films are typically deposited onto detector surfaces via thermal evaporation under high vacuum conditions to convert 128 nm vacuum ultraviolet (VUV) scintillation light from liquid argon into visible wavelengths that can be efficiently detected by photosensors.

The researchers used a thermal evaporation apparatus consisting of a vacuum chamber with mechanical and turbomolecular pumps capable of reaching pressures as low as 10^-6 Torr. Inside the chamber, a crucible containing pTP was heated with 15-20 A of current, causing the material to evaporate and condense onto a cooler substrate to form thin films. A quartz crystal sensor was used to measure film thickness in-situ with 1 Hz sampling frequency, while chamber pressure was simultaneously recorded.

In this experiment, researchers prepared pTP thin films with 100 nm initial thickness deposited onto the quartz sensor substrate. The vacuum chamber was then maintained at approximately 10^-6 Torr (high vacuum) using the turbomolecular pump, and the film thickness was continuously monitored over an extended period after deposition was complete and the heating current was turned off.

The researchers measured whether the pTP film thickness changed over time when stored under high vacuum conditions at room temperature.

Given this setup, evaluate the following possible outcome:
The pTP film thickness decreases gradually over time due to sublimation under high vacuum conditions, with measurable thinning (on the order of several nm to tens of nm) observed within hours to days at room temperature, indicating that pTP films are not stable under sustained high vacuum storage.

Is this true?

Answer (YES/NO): YES